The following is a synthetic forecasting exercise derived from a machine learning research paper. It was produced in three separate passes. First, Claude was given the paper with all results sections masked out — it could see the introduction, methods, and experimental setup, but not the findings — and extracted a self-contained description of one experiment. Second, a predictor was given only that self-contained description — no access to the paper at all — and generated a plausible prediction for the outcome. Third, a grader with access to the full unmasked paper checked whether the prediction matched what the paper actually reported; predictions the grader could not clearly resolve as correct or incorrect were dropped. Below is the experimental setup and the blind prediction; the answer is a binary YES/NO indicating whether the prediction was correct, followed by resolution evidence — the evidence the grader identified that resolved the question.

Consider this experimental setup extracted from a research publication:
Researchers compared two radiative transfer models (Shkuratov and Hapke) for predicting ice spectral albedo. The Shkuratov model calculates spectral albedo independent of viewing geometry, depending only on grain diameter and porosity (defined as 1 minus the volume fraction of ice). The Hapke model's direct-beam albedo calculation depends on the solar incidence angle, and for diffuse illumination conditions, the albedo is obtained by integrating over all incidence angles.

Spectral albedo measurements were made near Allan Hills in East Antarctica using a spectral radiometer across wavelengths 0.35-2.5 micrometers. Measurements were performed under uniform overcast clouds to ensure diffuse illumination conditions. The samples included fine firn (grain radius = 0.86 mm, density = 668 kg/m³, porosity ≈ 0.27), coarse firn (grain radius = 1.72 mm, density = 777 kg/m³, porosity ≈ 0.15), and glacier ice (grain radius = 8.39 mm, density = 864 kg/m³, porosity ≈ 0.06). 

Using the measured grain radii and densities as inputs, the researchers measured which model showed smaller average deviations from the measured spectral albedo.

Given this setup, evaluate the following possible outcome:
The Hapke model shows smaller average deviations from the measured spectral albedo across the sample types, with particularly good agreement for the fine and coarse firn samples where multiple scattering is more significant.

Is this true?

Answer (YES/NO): NO